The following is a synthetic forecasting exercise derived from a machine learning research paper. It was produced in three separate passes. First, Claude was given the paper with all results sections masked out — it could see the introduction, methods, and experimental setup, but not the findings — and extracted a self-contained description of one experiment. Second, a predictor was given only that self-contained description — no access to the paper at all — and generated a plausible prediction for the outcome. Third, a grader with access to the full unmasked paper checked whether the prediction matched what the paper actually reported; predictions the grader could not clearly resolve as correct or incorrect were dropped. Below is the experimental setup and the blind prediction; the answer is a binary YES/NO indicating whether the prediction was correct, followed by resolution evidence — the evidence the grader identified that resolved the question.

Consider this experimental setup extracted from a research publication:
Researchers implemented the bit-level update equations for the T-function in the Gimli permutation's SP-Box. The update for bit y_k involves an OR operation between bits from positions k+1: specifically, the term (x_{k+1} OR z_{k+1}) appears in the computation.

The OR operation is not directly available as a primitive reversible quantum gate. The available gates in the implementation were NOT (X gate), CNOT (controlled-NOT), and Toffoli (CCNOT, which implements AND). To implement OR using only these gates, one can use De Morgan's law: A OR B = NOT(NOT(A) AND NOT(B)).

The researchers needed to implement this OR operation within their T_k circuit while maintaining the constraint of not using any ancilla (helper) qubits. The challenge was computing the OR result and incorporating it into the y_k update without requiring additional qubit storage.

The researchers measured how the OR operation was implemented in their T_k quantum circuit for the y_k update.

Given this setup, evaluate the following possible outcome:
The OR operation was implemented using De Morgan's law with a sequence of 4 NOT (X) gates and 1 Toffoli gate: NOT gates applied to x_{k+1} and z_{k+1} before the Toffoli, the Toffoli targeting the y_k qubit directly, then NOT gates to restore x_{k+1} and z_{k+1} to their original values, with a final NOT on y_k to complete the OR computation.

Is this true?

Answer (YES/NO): NO